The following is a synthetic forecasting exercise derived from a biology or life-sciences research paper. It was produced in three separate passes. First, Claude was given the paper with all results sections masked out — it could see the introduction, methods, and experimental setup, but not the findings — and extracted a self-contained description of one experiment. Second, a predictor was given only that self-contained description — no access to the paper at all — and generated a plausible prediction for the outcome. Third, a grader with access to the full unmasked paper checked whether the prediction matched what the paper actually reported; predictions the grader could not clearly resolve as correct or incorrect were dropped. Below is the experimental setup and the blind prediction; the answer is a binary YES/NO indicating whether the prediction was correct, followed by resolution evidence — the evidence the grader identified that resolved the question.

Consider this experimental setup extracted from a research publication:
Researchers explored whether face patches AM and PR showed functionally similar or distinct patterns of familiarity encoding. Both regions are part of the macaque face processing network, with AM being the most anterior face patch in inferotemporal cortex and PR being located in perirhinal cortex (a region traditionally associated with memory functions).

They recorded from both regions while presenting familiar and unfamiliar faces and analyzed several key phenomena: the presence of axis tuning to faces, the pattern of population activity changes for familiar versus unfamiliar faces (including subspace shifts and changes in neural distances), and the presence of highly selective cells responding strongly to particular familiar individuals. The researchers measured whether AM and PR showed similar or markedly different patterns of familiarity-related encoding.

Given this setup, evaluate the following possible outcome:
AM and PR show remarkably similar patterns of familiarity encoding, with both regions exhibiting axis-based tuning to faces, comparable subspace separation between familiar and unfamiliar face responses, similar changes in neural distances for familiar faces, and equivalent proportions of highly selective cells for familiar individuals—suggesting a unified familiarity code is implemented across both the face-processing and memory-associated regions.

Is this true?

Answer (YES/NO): YES